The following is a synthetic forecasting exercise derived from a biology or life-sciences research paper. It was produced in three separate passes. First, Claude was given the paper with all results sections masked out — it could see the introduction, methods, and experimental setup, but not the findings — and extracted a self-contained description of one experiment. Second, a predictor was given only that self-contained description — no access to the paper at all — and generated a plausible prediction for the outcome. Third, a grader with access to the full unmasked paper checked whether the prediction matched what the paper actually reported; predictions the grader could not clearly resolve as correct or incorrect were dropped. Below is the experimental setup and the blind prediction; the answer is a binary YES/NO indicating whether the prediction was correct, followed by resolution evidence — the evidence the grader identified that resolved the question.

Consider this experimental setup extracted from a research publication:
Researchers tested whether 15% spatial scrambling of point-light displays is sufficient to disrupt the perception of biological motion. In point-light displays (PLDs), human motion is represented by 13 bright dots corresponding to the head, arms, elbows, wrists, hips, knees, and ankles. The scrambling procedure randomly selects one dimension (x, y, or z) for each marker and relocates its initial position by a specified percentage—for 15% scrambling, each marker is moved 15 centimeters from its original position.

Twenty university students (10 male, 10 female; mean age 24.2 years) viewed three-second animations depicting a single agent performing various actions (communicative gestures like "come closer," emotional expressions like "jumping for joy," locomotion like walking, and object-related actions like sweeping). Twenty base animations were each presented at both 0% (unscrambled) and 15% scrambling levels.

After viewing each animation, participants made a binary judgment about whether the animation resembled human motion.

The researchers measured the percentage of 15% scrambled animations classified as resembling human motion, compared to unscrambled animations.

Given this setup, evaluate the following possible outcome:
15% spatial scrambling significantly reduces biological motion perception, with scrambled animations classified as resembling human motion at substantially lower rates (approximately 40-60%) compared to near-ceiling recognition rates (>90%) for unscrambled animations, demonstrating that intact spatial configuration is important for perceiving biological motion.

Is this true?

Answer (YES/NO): NO